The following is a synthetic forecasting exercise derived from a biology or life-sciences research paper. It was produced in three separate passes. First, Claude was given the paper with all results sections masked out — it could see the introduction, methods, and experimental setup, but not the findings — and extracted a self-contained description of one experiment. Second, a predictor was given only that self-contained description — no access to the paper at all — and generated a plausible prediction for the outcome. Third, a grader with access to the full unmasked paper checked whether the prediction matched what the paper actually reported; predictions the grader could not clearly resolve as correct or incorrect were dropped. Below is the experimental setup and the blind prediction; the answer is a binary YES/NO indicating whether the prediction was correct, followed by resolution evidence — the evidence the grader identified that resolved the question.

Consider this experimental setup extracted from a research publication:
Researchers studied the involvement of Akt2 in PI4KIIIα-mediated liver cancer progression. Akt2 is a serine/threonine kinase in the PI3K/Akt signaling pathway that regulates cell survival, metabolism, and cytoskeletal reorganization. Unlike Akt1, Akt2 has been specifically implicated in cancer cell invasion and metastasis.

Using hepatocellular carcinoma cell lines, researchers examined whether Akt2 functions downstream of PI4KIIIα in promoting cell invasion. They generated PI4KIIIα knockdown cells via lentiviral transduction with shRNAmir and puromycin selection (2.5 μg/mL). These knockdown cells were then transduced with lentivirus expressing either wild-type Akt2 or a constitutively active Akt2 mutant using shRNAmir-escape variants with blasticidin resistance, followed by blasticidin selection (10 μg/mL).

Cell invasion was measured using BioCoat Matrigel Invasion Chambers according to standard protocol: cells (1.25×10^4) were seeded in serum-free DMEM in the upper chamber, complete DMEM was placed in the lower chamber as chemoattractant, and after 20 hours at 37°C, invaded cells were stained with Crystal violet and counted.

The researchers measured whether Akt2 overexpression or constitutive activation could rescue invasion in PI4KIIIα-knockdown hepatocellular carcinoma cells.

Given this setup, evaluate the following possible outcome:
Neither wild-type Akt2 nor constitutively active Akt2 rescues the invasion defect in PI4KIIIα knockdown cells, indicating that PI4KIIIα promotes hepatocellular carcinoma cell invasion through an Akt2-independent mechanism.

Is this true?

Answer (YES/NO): NO